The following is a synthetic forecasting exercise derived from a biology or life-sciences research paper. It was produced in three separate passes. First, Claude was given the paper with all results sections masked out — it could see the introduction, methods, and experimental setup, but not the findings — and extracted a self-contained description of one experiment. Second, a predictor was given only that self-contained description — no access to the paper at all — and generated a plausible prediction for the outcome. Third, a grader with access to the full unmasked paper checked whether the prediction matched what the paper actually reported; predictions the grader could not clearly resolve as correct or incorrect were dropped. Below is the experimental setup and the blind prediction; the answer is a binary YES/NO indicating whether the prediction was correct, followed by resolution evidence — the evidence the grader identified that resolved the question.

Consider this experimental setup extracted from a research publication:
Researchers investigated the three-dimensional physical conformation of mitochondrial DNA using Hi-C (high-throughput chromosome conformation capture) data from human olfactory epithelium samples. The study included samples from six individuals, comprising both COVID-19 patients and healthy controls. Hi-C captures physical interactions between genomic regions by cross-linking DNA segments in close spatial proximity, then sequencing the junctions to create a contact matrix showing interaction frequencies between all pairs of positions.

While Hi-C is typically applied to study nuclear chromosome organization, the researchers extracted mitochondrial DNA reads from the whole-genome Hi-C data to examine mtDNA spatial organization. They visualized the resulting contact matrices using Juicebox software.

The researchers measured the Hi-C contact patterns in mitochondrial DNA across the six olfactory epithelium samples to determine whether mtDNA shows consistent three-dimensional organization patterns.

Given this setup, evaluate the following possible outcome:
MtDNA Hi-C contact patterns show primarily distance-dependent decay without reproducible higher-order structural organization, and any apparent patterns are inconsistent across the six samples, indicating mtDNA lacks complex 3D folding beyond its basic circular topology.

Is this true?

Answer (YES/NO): NO